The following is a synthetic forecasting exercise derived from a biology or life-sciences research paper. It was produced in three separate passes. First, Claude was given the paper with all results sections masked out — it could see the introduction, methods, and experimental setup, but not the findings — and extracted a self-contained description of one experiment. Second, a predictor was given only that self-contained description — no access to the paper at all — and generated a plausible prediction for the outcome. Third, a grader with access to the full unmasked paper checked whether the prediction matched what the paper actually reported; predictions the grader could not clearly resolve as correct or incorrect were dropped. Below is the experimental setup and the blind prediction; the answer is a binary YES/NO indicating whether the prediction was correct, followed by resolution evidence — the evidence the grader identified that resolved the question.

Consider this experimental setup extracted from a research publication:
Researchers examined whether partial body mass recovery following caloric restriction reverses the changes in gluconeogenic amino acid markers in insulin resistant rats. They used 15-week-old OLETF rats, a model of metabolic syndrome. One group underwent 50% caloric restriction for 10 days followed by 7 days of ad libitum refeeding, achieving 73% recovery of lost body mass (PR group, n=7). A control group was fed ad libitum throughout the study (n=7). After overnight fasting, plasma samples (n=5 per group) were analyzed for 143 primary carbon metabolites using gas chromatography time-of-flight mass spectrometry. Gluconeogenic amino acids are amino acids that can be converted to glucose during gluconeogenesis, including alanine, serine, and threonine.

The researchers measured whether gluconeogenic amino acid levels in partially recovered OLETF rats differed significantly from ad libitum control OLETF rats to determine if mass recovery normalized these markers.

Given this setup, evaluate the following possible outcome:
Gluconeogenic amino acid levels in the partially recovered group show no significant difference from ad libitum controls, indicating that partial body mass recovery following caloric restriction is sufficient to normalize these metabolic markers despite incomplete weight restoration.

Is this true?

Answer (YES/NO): NO